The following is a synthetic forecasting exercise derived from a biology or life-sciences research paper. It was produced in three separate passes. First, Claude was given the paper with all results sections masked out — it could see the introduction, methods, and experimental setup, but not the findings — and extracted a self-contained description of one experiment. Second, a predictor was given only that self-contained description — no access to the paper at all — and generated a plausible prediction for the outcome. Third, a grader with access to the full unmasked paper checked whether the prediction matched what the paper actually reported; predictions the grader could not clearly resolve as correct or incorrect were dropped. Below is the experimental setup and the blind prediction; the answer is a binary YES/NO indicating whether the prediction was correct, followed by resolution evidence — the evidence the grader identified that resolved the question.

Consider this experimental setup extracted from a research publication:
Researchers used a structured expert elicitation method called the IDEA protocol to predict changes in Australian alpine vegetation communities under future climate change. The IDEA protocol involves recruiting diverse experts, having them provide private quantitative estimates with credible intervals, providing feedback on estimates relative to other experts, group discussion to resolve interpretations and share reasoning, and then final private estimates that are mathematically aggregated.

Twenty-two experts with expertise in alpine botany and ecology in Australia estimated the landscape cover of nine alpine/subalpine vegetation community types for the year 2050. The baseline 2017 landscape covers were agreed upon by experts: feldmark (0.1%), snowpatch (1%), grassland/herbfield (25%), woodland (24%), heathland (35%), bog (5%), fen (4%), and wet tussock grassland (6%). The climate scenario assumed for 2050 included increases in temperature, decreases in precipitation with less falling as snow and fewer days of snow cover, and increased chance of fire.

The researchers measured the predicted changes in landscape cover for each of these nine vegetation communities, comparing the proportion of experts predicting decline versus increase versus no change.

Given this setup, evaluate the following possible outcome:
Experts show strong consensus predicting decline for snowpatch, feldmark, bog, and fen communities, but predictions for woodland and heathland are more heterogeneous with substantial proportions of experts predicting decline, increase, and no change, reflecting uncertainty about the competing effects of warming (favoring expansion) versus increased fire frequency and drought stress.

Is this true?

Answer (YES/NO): NO